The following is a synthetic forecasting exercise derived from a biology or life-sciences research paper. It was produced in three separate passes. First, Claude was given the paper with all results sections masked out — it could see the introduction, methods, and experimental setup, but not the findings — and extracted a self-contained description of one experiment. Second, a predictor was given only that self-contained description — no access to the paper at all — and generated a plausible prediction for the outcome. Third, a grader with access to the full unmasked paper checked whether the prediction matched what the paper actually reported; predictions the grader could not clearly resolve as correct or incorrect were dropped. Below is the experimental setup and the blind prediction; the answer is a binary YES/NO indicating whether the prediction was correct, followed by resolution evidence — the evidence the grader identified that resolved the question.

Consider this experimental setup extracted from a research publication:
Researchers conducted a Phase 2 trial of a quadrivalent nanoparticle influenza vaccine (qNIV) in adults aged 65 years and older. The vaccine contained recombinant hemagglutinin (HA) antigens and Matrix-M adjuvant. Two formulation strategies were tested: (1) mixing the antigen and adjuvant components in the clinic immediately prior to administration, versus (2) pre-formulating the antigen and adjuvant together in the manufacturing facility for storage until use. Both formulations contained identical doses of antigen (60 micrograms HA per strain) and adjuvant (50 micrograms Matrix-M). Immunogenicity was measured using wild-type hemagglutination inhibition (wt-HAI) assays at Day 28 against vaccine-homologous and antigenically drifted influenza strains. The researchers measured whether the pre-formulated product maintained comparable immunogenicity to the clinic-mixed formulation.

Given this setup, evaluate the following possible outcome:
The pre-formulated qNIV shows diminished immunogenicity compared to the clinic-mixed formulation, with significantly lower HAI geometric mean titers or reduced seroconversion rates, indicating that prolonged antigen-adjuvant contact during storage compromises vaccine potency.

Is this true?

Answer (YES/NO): NO